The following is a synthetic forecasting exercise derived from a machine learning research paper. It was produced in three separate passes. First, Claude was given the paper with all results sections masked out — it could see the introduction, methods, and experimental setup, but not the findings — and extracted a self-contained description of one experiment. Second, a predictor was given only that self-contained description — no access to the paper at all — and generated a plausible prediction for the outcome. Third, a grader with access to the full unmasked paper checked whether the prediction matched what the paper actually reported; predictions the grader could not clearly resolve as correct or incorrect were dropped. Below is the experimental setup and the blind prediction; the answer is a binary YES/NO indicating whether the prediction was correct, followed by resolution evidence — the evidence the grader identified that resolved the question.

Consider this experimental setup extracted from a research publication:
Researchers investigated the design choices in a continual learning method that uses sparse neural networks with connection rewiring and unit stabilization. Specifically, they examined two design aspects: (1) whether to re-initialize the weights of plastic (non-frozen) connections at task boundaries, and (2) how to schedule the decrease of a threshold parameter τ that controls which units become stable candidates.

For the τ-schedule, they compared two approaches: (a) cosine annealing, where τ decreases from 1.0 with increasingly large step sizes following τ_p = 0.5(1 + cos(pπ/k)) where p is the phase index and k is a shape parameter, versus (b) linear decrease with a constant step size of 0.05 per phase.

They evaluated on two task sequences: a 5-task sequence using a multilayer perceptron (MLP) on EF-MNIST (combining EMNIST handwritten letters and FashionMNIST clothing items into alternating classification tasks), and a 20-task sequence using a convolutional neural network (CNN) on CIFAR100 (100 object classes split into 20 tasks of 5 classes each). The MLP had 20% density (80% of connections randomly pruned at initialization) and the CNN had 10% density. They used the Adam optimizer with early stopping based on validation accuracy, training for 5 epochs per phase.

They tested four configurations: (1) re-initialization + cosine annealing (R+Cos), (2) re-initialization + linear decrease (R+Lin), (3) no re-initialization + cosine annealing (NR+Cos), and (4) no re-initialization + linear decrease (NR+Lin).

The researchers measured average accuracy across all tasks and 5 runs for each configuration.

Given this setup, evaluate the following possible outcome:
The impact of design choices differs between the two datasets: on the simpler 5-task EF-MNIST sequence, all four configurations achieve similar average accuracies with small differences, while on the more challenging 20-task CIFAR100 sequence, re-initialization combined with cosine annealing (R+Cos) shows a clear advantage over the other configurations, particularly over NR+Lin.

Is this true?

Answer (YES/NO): NO